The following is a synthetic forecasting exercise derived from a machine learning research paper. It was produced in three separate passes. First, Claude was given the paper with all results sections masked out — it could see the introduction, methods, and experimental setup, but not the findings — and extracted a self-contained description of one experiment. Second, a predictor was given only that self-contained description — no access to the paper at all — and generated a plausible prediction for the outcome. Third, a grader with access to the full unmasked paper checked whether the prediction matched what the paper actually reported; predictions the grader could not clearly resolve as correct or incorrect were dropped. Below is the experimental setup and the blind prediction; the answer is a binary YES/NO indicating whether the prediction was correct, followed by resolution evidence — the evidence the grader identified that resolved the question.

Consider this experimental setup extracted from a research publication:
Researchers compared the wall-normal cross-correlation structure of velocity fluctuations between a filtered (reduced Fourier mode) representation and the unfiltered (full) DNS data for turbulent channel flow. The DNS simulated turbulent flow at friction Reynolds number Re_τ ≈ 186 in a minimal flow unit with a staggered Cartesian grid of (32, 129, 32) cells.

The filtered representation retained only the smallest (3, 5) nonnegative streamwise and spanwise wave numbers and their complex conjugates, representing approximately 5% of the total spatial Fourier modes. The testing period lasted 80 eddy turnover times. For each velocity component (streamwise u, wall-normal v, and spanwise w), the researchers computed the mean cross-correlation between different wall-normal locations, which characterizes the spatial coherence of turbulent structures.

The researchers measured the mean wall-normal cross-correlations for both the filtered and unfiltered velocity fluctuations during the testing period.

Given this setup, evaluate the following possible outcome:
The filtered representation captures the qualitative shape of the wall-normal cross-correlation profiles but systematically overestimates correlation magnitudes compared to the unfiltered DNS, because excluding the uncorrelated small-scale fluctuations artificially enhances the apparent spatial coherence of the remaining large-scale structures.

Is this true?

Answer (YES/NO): NO